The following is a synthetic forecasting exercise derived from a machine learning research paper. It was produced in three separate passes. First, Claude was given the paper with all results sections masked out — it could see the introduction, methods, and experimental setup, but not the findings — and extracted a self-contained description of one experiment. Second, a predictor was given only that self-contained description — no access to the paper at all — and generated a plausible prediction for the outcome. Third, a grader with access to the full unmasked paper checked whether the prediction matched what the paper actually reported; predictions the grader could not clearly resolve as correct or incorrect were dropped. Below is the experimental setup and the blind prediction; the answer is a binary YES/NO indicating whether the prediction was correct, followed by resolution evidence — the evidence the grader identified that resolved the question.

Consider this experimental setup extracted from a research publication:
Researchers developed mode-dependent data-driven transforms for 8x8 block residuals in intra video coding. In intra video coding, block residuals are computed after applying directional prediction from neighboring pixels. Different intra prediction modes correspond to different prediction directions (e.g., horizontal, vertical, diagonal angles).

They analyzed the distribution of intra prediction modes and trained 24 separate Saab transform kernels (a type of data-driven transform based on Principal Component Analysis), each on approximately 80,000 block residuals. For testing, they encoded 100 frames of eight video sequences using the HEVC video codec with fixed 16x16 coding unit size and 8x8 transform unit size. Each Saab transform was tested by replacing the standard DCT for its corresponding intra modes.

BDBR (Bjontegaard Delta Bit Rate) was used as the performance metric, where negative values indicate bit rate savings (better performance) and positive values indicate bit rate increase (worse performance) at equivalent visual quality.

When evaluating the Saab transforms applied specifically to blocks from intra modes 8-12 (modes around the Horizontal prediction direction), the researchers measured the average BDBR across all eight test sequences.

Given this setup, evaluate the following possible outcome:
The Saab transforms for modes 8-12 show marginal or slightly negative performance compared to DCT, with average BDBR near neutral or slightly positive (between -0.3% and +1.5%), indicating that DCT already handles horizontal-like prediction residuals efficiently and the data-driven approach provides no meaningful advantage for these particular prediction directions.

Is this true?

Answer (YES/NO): YES